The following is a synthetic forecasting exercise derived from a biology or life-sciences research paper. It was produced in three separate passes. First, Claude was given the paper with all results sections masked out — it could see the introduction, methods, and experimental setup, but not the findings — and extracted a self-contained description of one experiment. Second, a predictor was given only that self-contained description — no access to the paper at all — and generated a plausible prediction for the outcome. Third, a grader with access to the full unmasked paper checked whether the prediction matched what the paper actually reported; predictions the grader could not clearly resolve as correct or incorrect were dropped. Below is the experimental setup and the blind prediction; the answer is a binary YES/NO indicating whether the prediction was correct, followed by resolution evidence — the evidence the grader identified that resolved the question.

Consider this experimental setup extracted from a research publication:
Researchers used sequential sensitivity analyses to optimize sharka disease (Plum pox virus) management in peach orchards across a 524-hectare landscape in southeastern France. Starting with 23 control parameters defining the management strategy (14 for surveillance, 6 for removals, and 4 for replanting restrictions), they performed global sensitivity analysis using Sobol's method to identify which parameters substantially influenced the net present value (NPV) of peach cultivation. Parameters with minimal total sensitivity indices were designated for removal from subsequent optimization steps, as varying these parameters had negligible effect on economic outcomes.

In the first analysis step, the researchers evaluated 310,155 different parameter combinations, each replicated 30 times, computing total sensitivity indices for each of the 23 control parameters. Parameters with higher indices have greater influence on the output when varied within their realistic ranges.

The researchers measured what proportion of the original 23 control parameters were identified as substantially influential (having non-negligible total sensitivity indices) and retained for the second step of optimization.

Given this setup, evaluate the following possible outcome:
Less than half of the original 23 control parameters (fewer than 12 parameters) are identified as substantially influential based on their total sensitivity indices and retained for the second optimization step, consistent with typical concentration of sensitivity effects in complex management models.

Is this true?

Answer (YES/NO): NO